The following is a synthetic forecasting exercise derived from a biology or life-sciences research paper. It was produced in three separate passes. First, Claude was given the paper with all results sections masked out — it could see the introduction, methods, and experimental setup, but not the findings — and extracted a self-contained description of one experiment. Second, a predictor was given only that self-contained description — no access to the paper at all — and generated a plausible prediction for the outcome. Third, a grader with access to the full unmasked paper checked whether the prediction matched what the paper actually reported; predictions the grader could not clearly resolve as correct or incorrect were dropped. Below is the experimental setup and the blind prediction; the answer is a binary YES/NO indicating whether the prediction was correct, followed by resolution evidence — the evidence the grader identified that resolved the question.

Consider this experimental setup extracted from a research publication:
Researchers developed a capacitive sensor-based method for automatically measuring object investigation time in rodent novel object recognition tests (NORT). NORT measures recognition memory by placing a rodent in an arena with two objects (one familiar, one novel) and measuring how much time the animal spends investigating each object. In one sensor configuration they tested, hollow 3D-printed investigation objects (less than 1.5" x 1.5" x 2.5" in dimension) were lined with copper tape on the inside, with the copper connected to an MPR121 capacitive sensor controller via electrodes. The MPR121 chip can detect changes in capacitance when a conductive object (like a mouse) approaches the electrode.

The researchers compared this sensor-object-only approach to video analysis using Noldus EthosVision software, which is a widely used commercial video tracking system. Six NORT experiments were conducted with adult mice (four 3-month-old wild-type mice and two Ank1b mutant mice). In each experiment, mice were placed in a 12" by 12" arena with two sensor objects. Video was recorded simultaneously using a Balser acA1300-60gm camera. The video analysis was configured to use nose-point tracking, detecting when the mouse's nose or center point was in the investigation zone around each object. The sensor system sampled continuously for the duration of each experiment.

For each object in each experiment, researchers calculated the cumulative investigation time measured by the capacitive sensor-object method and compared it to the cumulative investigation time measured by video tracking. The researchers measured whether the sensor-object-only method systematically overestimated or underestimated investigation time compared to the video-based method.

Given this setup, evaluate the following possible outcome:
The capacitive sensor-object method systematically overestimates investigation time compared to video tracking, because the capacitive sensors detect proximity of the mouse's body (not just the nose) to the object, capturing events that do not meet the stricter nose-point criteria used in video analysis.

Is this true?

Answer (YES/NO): NO